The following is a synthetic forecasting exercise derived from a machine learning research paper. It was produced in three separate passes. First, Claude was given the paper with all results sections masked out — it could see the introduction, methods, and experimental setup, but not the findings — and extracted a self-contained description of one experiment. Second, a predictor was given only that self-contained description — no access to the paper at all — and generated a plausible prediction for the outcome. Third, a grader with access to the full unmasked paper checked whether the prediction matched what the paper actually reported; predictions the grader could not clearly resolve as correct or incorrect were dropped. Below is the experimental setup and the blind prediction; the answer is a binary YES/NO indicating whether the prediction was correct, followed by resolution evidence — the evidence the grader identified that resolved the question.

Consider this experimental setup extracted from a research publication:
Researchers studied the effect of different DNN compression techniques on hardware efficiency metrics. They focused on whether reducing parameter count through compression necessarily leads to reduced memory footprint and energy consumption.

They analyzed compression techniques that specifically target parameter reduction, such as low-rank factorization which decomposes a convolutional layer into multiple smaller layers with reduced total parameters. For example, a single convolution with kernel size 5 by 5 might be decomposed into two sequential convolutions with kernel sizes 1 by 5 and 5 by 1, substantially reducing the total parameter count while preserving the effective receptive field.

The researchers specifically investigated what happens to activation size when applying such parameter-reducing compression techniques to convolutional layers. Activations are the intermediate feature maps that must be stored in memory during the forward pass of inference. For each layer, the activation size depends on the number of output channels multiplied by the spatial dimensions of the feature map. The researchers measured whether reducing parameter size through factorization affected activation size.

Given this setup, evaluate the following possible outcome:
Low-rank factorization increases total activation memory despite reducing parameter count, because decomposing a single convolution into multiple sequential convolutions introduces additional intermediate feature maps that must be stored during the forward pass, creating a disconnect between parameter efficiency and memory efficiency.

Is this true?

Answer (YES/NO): NO